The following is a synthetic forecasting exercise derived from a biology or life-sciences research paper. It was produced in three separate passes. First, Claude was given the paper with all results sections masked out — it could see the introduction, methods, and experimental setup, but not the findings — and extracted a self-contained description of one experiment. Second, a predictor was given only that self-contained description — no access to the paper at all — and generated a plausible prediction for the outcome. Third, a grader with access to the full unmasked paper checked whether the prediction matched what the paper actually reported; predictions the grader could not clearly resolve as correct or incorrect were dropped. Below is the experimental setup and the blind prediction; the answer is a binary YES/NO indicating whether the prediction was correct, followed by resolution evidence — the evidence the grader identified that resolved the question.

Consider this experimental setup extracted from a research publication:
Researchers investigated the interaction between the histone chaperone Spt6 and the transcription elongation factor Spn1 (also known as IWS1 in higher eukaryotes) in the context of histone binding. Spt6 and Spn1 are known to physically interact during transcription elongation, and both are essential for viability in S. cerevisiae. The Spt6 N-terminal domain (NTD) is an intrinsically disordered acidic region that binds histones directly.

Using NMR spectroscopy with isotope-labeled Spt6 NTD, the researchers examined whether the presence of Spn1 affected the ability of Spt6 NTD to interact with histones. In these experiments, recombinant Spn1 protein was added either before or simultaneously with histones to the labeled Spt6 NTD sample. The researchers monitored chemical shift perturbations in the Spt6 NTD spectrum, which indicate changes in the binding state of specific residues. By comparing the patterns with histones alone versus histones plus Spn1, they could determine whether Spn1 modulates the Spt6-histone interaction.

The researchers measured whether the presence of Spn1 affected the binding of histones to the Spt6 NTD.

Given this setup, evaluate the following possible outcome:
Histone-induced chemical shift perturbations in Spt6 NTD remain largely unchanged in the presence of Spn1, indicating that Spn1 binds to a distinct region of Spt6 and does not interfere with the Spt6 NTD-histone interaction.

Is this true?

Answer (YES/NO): NO